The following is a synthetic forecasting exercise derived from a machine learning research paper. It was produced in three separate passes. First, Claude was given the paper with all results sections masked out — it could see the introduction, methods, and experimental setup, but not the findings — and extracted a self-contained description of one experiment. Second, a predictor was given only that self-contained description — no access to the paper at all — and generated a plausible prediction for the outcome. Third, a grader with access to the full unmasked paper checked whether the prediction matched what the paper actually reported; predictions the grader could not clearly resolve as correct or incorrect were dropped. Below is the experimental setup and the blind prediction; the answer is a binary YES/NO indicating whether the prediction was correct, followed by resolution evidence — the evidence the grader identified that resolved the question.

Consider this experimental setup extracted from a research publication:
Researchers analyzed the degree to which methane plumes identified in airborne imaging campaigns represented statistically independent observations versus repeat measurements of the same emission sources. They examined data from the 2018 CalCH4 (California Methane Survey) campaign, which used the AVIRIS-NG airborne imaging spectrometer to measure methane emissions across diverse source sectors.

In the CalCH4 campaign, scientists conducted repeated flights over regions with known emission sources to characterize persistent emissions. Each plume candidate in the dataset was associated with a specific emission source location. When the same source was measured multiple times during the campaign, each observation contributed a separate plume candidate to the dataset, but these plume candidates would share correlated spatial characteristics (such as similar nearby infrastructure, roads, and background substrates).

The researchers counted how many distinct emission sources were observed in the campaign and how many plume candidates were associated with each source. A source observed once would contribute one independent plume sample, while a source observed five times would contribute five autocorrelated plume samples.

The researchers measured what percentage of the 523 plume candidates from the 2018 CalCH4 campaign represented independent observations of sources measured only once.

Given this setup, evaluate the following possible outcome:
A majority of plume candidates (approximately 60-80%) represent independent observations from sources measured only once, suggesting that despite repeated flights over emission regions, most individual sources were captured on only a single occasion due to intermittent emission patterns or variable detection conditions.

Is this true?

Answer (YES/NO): NO